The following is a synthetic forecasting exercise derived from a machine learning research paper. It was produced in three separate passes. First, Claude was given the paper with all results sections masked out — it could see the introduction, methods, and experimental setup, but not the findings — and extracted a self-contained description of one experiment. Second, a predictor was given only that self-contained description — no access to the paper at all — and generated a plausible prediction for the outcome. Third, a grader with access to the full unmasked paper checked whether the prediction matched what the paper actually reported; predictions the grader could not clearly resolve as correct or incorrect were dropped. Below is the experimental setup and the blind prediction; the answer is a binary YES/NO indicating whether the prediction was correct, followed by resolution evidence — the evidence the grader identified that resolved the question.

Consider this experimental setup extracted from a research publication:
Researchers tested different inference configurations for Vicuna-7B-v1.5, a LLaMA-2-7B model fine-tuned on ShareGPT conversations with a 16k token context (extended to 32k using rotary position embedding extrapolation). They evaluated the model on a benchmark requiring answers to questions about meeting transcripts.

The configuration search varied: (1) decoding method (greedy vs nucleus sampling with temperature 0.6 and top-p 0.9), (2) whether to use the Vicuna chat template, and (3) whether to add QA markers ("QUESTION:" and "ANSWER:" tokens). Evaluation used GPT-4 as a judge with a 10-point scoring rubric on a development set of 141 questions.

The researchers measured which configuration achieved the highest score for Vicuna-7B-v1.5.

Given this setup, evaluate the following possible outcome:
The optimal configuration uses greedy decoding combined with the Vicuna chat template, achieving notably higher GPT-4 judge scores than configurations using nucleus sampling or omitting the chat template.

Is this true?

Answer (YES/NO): NO